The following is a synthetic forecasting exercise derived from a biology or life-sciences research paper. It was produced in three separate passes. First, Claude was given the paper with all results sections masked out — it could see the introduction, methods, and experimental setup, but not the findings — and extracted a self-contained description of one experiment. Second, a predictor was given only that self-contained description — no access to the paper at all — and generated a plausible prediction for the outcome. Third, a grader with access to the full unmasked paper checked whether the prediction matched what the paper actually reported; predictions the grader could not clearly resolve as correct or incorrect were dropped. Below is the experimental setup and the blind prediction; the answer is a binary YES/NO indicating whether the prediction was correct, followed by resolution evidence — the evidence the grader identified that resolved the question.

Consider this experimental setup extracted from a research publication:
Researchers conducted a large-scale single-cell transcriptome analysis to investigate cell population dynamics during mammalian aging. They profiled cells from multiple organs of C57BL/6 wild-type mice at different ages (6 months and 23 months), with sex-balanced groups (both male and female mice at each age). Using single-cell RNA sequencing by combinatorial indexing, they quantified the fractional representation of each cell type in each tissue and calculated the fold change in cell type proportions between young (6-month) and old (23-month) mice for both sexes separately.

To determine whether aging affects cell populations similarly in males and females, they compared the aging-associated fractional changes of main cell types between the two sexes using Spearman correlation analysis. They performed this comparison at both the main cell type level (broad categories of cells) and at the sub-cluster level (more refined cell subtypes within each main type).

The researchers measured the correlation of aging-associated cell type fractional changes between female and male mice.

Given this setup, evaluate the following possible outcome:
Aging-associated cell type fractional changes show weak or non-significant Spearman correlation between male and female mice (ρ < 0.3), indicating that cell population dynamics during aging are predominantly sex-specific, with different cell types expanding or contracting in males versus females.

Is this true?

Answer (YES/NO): NO